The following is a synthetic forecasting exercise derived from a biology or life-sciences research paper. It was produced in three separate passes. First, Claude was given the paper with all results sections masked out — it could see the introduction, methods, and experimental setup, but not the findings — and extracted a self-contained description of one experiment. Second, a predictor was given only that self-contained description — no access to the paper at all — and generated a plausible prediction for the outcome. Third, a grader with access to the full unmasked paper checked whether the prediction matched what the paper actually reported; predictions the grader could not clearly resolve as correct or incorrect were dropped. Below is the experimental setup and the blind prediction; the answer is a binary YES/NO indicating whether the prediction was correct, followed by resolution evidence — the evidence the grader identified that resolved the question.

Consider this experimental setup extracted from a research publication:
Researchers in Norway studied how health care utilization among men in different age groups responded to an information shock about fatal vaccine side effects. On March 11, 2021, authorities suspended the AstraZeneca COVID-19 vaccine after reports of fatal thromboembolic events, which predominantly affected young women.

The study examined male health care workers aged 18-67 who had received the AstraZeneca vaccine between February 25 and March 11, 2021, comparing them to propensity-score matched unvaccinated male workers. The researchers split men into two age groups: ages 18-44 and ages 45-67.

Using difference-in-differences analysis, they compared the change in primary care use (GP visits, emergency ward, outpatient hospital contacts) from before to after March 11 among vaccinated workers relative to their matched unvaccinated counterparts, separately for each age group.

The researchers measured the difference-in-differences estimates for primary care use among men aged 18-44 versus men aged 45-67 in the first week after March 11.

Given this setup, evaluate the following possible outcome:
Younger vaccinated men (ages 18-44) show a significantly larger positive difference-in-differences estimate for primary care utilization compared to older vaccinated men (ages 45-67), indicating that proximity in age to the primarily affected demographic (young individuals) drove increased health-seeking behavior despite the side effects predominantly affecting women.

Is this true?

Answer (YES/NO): NO